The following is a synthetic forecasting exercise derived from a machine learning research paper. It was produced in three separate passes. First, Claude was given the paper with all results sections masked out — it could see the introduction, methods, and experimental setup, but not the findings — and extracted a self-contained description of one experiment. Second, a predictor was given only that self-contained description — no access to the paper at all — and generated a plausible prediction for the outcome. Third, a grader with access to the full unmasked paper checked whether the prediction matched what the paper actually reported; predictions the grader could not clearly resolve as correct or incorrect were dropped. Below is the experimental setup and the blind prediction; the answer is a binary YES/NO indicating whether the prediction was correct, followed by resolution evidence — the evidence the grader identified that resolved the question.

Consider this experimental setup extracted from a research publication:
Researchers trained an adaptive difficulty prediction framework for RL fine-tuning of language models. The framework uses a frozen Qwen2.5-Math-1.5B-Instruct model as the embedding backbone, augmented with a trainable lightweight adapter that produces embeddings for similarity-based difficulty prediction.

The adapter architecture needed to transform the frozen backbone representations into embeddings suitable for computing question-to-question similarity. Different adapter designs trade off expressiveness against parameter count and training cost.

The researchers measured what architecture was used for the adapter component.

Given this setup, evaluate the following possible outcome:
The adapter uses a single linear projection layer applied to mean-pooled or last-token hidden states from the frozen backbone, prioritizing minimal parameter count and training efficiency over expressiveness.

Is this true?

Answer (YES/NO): NO